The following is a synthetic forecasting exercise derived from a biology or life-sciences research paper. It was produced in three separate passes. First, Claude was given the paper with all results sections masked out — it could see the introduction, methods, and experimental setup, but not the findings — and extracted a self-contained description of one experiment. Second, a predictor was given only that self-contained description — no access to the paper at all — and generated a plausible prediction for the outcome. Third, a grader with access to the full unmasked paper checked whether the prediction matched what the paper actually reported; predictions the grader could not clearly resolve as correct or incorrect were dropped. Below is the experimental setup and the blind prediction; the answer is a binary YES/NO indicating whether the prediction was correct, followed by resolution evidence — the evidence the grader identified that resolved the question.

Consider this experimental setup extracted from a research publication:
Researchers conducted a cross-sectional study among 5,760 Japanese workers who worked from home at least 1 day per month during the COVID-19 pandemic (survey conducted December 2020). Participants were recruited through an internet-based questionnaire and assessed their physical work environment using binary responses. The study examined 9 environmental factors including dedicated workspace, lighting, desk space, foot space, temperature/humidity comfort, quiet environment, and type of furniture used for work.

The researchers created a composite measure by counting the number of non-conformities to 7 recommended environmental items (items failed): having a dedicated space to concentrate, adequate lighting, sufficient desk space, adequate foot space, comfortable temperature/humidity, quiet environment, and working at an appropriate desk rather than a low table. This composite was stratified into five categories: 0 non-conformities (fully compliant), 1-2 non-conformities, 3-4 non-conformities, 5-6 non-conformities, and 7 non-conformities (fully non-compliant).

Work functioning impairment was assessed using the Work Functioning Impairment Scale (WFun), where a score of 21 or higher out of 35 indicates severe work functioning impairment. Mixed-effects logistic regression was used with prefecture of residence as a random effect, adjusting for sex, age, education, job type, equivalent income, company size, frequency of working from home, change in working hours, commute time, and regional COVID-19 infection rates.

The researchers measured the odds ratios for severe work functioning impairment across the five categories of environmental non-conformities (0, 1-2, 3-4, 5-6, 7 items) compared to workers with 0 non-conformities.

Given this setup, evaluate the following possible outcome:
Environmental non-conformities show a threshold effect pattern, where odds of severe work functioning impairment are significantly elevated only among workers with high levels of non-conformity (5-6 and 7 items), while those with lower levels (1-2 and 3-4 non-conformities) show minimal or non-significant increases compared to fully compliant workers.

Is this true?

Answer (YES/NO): NO